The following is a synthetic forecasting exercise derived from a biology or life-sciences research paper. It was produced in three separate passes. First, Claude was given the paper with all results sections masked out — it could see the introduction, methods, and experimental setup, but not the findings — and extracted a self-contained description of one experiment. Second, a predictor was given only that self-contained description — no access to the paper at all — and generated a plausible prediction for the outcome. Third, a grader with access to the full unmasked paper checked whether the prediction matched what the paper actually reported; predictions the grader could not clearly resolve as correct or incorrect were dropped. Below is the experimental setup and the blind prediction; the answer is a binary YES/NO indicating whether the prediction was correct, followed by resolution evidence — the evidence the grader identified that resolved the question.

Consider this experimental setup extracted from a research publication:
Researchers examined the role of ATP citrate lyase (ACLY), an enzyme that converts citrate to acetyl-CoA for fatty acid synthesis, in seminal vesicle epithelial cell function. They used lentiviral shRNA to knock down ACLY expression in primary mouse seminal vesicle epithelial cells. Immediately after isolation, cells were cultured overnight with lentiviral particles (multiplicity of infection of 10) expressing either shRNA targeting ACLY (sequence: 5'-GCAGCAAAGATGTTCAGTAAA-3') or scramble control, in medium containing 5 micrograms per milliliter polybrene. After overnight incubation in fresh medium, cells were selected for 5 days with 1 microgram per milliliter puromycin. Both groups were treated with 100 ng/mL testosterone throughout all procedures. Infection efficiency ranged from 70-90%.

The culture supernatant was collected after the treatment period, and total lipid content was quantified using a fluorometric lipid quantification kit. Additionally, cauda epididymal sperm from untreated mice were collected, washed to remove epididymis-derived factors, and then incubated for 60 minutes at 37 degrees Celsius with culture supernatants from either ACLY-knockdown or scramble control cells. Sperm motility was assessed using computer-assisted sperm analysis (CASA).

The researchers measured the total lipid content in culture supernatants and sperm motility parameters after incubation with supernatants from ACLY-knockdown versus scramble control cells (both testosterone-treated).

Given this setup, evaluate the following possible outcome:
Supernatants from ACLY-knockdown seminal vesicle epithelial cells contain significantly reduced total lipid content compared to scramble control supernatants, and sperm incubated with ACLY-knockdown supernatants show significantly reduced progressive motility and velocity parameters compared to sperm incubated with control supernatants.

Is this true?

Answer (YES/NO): YES